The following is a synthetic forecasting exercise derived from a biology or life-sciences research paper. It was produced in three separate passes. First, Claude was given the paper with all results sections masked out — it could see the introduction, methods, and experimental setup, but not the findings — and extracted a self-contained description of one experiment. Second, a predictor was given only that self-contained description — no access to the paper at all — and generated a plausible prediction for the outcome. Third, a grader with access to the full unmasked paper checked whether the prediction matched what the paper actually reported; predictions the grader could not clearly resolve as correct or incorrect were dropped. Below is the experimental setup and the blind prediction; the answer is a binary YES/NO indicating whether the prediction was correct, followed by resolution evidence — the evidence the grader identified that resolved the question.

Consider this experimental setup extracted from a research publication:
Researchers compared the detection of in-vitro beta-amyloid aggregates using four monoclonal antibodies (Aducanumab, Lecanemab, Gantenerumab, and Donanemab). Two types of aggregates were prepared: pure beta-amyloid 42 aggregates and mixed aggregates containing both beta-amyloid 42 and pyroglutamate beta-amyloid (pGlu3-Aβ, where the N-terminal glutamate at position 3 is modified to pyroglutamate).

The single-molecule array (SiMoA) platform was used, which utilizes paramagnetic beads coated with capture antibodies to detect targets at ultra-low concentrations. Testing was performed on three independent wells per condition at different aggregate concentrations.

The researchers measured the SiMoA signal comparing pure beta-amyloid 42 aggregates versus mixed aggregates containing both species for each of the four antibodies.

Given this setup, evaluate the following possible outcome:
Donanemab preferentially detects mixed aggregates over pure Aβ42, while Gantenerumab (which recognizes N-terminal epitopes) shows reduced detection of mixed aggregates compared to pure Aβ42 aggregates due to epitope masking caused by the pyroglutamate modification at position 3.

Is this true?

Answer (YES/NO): NO